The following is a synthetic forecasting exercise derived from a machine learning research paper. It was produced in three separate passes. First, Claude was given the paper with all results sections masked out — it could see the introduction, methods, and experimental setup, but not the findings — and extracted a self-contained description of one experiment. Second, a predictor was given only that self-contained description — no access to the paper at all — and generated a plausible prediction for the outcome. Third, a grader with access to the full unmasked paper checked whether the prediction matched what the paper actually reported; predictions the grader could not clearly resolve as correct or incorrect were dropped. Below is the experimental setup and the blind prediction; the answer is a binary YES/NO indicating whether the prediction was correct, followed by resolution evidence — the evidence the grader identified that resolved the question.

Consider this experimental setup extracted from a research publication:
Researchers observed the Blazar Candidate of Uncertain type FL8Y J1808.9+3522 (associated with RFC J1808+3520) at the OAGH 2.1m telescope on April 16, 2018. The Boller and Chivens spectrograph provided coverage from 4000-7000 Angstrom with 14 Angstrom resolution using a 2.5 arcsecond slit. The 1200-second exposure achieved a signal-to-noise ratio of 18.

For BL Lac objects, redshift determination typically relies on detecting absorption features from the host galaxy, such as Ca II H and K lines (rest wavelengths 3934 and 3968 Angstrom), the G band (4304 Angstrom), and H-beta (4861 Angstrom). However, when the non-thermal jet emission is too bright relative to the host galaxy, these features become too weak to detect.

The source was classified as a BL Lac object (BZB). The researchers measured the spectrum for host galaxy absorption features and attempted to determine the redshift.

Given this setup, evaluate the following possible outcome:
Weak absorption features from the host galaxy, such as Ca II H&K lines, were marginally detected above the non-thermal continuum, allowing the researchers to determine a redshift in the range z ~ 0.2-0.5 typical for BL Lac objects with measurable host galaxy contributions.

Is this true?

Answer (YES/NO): NO